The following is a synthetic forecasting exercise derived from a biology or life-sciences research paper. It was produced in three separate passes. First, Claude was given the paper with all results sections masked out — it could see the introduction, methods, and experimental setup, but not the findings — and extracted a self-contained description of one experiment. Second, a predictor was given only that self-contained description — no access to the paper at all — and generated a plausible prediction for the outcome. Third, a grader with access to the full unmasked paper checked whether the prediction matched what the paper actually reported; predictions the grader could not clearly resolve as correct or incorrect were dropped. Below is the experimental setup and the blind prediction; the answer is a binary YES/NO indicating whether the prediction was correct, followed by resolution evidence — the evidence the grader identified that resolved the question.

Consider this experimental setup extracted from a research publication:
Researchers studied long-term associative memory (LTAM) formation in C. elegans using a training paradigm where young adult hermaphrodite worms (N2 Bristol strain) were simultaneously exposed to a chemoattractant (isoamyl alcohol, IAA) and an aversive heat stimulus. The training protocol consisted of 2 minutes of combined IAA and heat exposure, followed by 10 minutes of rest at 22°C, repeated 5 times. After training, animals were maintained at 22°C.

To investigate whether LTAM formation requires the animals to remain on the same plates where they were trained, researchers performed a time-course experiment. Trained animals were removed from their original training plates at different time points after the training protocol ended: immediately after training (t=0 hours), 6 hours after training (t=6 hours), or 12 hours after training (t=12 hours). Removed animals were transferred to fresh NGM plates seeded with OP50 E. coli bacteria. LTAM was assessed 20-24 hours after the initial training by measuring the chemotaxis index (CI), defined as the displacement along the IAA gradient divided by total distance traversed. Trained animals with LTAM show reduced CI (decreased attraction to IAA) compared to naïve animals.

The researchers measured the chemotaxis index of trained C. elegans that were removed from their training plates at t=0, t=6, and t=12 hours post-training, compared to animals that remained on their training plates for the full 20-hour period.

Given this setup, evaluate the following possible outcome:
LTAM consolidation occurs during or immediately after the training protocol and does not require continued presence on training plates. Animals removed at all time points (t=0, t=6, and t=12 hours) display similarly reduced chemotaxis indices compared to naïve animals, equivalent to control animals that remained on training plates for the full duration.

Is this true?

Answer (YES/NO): NO